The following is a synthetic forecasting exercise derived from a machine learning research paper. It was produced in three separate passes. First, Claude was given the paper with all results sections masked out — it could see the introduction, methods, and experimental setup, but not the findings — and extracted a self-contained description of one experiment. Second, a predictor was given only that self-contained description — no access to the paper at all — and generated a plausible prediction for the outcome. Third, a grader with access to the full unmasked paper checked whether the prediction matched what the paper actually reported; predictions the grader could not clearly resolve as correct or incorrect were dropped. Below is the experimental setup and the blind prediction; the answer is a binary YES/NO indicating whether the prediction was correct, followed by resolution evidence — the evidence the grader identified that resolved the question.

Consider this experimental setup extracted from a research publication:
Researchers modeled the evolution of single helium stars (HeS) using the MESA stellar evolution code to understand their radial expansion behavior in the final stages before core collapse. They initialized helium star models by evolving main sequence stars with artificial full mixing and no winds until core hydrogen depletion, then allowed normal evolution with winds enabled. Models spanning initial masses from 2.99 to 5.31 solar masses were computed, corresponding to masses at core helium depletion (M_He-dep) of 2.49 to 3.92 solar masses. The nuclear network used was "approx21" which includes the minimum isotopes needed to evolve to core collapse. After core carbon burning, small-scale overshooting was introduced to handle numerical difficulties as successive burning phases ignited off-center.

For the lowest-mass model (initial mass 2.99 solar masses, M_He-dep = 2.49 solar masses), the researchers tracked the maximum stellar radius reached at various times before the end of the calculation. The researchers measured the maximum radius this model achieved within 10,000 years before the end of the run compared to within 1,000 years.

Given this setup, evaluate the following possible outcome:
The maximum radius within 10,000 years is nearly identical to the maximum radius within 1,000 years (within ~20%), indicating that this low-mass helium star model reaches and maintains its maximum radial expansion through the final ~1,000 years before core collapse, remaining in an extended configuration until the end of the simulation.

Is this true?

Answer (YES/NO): NO